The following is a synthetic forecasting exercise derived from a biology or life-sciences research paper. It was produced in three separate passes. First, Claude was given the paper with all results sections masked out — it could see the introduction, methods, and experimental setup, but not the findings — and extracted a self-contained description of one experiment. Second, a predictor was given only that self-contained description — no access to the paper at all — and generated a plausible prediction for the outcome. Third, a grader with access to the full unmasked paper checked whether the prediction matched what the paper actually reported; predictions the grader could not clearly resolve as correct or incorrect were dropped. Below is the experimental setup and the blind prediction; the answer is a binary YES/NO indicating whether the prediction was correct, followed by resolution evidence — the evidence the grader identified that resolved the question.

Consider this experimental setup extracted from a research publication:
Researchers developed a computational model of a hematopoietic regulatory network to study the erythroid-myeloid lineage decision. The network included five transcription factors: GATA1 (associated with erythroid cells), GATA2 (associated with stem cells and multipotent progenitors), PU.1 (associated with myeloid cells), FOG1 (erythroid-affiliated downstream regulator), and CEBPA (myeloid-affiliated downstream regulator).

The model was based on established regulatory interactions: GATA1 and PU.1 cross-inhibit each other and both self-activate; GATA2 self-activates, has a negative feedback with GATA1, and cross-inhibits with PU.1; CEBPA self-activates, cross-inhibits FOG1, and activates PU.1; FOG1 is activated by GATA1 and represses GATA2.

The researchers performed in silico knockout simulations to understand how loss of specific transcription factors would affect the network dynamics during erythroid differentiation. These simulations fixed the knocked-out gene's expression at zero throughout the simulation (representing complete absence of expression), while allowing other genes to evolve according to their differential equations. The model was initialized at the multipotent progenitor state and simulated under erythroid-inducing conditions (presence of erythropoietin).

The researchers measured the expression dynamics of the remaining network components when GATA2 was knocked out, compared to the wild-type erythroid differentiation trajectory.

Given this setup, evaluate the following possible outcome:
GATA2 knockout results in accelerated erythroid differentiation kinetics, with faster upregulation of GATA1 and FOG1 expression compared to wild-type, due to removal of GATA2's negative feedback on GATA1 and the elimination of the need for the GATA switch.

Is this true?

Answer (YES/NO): NO